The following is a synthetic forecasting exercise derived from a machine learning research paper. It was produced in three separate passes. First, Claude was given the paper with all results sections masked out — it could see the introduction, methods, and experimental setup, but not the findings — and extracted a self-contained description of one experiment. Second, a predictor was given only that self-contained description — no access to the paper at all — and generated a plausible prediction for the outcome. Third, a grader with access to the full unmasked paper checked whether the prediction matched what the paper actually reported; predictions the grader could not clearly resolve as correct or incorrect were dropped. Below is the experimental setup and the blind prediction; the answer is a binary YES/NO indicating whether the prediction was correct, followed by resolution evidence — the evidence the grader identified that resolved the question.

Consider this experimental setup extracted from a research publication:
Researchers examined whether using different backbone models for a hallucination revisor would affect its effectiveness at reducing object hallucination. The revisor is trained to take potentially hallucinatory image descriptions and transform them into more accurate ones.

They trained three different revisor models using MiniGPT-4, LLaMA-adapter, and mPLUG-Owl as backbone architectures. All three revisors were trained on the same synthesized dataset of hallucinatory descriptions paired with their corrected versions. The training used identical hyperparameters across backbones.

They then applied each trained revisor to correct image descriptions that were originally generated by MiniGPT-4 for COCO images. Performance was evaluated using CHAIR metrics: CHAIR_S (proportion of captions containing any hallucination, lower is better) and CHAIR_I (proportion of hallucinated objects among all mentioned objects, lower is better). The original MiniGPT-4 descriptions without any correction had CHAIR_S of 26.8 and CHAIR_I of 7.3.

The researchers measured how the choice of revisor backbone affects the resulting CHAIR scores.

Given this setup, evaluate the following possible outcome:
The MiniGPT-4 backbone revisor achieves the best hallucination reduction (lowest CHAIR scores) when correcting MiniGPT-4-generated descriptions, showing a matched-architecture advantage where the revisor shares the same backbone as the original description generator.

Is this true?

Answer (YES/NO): NO